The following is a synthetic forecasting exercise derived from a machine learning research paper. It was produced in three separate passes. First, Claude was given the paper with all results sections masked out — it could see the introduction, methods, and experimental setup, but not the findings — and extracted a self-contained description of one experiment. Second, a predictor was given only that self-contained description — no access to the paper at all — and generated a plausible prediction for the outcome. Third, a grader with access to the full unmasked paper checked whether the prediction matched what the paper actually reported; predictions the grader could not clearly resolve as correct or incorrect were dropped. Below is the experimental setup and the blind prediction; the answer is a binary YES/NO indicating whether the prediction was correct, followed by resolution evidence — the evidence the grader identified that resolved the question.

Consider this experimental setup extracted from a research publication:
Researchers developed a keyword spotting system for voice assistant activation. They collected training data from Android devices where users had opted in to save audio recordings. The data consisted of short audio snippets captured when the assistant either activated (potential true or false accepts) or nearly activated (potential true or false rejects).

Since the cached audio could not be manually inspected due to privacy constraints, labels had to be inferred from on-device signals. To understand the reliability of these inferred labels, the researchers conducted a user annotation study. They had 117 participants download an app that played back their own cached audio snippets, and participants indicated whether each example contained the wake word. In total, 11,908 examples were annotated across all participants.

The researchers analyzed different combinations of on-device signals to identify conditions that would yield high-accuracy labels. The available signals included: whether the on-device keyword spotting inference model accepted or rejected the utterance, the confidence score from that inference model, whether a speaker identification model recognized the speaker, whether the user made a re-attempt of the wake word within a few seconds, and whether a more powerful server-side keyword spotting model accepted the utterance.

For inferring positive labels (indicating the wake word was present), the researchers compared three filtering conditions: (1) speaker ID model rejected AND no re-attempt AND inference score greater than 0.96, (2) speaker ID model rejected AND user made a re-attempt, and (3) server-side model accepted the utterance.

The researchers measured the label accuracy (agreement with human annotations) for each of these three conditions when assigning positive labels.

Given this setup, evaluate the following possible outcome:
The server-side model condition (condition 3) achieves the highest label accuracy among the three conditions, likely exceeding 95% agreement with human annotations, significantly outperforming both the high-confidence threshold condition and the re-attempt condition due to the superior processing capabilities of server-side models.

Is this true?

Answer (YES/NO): YES